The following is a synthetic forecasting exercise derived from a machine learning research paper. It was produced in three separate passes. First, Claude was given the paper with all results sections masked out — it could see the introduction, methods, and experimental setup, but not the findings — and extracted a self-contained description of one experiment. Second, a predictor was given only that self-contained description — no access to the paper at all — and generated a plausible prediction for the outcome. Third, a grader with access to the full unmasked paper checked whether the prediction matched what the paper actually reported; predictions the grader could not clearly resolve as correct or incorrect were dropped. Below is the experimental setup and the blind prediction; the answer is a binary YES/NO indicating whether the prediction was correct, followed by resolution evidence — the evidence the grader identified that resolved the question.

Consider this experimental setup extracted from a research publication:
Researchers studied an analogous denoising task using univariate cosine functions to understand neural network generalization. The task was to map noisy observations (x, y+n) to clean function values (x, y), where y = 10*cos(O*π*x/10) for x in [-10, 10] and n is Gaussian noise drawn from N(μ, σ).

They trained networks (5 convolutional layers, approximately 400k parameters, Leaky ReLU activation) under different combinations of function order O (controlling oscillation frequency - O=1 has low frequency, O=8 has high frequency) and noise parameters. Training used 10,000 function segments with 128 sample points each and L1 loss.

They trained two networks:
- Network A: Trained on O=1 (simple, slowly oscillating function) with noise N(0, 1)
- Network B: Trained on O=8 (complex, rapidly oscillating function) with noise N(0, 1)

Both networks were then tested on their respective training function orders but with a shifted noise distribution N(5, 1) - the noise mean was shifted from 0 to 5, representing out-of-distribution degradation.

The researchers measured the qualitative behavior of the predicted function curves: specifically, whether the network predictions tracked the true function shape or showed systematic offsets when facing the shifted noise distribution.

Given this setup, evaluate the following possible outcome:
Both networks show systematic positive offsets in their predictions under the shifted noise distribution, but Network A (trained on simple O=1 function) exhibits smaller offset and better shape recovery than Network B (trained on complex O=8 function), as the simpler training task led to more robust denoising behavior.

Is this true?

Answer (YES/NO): NO